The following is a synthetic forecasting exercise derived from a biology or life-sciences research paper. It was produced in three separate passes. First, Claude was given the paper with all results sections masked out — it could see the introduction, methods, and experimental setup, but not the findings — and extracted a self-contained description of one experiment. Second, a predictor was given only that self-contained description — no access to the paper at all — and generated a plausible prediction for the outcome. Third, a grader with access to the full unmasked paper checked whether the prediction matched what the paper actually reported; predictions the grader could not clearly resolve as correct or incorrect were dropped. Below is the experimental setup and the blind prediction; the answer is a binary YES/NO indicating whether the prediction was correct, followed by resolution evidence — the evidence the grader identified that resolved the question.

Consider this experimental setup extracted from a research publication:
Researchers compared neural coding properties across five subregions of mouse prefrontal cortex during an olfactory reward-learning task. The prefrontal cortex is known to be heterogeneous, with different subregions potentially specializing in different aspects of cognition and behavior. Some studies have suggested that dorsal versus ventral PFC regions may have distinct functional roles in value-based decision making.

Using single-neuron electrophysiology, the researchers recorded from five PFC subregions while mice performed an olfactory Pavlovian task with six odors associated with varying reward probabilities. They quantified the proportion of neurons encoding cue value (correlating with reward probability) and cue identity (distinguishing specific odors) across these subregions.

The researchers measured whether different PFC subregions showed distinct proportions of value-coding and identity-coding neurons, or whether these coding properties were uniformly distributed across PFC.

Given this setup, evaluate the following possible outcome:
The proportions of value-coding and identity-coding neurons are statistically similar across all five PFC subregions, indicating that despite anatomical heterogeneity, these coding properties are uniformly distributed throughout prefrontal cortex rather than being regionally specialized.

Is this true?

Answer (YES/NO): NO